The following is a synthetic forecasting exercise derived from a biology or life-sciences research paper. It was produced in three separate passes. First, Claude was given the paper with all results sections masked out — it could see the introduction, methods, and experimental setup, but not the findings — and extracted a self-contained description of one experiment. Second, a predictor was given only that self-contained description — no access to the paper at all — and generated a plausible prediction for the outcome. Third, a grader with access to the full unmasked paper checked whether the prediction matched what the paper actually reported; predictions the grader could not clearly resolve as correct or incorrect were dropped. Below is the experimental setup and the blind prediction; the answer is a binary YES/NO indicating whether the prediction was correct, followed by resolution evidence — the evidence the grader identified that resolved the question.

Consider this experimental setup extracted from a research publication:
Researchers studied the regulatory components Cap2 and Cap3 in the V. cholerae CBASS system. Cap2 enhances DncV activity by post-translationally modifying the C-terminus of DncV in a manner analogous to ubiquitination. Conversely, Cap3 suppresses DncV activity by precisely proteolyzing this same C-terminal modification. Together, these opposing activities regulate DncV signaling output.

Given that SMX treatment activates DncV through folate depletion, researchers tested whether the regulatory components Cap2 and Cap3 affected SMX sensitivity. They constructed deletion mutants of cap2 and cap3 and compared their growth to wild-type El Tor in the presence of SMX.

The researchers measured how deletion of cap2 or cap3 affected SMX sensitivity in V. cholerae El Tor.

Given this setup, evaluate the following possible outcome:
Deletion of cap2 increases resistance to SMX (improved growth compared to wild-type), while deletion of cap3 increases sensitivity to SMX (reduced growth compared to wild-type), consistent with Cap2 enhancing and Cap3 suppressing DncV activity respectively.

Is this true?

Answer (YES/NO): NO